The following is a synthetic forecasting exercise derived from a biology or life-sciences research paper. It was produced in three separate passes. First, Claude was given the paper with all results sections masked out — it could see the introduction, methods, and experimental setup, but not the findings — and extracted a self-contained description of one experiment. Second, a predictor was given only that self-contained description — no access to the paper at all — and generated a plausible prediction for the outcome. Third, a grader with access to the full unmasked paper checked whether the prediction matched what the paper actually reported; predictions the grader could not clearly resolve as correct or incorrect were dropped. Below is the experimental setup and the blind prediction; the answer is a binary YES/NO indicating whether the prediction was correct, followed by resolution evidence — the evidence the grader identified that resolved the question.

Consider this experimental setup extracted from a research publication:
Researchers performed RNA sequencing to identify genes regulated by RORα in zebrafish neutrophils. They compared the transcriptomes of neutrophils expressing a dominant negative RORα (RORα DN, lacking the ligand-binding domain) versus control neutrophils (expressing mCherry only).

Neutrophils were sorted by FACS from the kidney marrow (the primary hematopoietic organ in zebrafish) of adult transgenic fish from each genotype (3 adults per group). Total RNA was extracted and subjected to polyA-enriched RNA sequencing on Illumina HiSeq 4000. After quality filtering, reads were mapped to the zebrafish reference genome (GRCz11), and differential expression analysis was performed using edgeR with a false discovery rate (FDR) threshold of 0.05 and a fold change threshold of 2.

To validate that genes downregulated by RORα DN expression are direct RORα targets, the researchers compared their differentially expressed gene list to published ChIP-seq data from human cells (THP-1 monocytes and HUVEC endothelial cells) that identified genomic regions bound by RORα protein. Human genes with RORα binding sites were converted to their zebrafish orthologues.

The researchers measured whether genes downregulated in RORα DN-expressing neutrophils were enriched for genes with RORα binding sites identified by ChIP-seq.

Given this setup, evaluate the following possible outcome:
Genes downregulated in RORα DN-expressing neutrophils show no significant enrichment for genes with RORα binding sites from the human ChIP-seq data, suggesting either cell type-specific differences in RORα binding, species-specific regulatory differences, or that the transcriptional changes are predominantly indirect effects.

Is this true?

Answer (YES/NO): YES